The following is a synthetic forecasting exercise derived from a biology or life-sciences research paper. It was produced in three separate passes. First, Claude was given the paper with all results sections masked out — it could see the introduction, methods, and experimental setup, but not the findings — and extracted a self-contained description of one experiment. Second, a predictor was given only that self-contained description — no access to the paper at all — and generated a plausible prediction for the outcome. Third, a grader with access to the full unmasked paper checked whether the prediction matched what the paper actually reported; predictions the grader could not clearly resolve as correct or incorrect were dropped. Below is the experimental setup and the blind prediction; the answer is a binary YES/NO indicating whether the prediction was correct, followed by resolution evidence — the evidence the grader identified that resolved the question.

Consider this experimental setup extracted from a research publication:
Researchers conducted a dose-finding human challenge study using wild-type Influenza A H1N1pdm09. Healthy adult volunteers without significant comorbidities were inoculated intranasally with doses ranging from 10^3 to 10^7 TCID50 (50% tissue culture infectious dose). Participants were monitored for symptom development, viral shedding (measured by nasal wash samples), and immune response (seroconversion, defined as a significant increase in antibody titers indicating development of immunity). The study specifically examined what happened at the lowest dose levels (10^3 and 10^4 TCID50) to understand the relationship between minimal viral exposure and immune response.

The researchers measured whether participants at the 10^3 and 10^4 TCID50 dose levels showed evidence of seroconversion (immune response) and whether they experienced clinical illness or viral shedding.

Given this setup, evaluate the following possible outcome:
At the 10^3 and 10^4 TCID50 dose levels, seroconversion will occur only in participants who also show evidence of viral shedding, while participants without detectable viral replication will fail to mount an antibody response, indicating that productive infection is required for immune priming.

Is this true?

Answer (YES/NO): NO